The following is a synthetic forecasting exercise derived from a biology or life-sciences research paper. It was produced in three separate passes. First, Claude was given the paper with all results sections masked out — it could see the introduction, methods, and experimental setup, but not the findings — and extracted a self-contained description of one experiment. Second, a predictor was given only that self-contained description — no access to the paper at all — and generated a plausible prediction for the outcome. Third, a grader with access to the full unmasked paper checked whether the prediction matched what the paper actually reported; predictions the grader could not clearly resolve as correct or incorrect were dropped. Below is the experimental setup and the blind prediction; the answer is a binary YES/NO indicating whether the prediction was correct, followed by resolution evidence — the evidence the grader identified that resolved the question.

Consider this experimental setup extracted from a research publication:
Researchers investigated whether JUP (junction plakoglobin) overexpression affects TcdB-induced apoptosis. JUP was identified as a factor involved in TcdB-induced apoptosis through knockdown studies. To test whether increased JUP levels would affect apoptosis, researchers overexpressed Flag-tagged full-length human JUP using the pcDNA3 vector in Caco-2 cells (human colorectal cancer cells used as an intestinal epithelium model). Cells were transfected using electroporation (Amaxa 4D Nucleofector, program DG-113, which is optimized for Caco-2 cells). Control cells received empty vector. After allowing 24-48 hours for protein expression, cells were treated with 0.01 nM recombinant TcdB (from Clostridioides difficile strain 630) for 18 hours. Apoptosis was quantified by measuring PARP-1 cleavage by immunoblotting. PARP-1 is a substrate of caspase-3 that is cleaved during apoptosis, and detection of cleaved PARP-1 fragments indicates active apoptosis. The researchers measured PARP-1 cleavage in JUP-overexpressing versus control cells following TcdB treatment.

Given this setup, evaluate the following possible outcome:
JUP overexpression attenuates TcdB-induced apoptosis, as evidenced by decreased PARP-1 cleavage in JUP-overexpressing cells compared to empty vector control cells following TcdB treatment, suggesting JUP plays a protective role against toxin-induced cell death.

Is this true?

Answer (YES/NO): NO